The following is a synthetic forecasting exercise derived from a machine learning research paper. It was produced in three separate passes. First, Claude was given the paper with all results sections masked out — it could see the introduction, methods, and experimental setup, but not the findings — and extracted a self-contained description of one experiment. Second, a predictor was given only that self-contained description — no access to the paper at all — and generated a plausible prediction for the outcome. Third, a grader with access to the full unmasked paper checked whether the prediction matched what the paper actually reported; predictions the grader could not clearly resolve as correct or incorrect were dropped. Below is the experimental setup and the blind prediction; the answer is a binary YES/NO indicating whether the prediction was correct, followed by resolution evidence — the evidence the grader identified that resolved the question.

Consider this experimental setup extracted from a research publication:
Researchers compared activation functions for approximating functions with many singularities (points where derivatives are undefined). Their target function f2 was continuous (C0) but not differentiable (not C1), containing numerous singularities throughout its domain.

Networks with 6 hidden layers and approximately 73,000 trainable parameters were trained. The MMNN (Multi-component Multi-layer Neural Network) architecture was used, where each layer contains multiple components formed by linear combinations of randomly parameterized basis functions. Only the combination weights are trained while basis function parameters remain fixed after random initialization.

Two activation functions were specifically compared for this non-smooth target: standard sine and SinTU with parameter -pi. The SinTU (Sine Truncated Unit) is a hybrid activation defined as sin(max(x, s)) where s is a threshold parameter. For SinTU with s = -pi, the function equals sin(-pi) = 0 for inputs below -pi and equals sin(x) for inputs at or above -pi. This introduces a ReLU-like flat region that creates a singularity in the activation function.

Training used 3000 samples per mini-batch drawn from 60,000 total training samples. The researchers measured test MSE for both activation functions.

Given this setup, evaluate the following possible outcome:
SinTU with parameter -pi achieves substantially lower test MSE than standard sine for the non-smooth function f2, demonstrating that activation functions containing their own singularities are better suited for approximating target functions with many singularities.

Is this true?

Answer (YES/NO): NO